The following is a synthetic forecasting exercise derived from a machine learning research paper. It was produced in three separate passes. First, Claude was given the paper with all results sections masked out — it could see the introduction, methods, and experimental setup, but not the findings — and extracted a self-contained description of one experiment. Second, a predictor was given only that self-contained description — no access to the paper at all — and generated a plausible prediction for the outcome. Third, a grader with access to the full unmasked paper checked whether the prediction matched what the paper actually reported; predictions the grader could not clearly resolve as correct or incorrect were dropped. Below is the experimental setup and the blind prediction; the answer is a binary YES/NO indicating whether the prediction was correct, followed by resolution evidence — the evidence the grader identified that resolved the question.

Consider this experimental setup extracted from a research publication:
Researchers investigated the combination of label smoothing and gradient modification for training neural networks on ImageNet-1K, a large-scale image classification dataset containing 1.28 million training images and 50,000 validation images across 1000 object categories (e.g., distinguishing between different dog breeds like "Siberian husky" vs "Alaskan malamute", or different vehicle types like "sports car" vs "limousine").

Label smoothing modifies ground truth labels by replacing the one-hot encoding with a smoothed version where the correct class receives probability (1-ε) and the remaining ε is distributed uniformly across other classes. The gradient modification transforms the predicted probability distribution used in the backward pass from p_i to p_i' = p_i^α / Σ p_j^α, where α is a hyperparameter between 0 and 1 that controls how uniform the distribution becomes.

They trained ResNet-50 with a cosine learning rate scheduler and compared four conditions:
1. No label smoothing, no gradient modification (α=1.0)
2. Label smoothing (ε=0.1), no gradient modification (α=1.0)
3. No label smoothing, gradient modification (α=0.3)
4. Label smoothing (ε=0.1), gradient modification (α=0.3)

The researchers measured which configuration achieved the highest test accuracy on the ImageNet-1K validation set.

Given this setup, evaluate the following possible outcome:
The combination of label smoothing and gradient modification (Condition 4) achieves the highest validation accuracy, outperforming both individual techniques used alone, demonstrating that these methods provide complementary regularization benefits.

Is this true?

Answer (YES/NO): NO